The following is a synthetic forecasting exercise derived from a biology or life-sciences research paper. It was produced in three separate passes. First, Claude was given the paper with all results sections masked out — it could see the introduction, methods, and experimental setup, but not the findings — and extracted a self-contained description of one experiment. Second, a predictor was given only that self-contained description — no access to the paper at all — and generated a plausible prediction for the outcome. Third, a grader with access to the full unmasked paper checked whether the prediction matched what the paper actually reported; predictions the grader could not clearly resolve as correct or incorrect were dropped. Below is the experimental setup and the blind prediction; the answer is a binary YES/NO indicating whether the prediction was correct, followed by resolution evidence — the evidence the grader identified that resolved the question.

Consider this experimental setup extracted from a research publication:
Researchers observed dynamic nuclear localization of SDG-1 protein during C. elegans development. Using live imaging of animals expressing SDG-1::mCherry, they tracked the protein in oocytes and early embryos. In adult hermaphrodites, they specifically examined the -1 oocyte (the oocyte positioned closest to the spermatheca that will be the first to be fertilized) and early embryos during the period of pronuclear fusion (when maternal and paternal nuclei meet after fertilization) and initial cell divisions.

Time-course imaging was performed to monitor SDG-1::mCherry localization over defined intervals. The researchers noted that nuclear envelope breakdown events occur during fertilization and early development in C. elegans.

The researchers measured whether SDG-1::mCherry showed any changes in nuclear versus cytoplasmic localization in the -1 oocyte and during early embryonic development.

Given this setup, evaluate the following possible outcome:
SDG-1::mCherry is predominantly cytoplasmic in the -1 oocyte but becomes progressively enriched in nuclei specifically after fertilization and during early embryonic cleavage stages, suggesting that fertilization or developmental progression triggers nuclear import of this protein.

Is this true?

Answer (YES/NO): NO